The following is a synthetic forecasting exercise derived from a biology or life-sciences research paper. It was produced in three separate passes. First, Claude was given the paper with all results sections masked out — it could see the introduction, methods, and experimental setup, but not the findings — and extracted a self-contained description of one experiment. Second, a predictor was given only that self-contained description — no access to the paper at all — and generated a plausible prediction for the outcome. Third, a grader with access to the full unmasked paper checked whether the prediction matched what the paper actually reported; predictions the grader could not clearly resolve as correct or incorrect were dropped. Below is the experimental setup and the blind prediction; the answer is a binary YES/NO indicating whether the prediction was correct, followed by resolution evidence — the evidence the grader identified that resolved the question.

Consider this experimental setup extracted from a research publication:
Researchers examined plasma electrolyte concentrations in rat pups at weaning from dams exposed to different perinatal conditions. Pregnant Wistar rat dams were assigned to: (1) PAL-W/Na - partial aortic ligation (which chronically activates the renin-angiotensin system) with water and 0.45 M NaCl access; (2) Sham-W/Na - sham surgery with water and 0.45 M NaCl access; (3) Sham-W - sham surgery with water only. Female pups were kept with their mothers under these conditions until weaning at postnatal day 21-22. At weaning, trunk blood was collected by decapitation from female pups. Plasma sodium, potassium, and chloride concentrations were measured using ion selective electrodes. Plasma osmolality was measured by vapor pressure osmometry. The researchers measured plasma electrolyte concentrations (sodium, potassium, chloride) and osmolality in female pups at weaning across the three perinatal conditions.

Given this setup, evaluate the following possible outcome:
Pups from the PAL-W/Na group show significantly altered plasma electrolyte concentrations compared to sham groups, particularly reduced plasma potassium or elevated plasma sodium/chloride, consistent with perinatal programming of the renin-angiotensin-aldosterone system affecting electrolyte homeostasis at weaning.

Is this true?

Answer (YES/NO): NO